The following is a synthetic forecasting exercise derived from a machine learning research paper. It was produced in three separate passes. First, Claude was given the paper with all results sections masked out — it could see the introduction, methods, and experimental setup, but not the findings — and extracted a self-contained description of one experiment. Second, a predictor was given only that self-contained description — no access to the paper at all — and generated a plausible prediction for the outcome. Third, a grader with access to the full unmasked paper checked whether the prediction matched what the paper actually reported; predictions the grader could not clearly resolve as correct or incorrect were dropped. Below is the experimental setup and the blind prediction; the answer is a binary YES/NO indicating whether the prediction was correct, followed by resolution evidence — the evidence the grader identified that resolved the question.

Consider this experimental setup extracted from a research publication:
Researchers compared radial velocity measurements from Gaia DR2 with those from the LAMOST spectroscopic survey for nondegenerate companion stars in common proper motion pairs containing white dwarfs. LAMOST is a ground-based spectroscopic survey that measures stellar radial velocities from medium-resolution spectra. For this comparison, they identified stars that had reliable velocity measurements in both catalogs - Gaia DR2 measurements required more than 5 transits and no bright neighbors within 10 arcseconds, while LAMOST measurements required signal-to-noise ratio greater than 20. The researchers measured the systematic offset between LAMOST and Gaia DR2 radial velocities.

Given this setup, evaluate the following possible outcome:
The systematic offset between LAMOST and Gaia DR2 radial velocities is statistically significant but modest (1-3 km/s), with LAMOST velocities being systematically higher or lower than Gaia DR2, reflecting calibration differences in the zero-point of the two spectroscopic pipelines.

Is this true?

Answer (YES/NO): NO